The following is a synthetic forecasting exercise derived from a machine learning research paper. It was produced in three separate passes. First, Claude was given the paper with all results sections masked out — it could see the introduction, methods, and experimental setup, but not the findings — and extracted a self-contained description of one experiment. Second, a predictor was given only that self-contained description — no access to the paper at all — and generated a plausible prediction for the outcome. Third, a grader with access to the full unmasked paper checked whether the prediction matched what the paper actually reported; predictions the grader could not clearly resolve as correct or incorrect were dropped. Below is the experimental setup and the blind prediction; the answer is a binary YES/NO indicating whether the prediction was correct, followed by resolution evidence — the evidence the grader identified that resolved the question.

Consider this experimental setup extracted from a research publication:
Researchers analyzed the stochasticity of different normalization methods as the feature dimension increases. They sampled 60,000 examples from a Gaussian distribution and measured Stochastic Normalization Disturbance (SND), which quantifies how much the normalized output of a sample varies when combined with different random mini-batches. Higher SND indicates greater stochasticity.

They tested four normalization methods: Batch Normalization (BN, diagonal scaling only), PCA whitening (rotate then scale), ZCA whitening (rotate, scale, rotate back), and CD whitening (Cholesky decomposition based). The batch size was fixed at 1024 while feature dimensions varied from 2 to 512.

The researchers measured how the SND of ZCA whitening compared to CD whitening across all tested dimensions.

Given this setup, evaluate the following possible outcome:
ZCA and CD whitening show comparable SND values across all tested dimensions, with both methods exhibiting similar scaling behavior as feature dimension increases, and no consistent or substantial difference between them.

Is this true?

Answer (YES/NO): NO